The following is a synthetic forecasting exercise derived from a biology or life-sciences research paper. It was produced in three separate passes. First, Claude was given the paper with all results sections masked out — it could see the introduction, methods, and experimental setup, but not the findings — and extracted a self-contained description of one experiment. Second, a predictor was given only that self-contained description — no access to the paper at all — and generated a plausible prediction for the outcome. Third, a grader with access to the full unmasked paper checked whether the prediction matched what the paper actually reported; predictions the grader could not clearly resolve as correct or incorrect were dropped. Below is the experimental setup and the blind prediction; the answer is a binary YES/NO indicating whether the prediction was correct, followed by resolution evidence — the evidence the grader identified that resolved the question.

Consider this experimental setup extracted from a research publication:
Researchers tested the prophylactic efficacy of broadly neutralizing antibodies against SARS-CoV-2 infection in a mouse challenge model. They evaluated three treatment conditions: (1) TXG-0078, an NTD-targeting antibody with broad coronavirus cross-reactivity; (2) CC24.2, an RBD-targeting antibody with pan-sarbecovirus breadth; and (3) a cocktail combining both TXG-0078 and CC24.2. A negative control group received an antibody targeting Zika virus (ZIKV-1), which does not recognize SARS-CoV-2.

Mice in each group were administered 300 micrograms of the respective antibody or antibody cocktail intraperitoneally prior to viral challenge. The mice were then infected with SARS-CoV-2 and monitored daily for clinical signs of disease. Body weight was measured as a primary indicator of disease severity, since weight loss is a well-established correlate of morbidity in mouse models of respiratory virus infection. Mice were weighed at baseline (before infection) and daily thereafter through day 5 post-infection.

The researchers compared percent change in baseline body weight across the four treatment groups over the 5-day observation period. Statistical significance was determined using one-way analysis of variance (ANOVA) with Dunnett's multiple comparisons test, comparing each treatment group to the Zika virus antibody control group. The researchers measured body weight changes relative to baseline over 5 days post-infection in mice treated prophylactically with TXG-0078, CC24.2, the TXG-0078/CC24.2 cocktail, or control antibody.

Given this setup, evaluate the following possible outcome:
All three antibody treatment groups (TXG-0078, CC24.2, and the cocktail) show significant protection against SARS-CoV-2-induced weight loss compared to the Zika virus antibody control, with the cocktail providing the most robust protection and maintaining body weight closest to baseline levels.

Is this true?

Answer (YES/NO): NO